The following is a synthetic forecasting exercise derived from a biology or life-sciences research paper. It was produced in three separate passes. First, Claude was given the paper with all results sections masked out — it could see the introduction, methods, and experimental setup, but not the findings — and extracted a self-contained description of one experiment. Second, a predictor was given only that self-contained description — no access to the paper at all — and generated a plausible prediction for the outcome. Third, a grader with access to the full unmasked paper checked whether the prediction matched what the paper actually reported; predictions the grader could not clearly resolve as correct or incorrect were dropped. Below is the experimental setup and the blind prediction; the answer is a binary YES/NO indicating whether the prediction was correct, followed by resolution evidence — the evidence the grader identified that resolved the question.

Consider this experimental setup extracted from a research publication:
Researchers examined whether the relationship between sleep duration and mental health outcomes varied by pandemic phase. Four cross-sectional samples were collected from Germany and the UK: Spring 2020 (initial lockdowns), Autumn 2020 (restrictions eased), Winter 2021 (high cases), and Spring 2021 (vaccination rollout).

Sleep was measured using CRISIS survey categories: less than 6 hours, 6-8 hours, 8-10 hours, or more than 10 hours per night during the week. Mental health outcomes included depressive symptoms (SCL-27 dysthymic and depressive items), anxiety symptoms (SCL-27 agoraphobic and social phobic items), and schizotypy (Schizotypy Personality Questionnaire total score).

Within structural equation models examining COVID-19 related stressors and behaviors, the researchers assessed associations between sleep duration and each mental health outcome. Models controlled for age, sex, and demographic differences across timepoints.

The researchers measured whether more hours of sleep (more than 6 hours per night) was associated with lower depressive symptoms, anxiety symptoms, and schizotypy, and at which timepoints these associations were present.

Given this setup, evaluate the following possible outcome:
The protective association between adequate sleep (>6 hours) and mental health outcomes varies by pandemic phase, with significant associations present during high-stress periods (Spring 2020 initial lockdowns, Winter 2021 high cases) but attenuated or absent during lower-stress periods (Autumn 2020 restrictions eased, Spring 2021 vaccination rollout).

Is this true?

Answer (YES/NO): NO